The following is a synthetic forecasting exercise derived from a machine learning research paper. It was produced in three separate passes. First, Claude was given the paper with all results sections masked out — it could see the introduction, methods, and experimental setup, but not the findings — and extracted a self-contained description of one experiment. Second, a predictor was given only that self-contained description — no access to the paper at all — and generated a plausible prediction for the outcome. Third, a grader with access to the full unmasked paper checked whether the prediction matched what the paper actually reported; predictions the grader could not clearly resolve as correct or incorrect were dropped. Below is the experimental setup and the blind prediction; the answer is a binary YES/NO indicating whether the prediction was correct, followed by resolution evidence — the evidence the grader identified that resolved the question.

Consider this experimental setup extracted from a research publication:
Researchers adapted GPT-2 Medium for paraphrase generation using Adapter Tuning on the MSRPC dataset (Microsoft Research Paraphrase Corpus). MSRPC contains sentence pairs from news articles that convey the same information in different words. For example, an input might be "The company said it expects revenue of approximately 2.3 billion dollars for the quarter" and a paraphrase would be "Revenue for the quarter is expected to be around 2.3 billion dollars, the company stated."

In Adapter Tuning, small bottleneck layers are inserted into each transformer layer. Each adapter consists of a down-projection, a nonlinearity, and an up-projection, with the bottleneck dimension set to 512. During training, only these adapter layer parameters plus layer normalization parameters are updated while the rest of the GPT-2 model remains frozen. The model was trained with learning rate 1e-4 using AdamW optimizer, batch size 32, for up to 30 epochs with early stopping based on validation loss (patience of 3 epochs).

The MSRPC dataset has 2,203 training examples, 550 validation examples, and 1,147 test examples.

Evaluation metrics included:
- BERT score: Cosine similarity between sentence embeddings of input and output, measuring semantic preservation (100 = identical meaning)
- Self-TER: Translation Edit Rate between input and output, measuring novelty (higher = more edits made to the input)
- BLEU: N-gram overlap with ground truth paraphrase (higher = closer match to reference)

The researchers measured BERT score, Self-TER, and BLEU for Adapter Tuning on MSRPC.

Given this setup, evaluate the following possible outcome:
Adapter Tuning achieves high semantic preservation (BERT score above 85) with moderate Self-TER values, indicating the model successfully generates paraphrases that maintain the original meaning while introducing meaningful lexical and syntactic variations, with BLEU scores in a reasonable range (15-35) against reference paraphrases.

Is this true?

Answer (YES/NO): NO